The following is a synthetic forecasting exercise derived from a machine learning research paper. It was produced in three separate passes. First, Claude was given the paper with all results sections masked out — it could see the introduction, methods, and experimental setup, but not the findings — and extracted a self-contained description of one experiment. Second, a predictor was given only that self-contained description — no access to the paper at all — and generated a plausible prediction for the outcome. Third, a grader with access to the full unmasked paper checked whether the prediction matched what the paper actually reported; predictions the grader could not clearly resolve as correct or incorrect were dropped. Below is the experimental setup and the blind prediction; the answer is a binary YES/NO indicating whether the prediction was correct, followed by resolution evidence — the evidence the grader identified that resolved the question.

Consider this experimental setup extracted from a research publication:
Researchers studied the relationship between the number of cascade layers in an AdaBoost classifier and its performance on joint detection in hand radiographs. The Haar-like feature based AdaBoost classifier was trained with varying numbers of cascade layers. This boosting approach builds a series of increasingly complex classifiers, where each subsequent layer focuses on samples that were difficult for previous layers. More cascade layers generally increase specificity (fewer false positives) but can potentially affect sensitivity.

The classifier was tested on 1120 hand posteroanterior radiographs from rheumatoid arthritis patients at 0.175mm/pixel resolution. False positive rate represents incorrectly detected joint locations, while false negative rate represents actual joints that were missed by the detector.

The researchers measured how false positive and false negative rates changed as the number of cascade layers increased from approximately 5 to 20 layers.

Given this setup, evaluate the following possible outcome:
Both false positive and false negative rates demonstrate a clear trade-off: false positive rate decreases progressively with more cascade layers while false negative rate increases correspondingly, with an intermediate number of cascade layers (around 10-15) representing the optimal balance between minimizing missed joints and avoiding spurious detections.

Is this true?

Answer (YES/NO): NO